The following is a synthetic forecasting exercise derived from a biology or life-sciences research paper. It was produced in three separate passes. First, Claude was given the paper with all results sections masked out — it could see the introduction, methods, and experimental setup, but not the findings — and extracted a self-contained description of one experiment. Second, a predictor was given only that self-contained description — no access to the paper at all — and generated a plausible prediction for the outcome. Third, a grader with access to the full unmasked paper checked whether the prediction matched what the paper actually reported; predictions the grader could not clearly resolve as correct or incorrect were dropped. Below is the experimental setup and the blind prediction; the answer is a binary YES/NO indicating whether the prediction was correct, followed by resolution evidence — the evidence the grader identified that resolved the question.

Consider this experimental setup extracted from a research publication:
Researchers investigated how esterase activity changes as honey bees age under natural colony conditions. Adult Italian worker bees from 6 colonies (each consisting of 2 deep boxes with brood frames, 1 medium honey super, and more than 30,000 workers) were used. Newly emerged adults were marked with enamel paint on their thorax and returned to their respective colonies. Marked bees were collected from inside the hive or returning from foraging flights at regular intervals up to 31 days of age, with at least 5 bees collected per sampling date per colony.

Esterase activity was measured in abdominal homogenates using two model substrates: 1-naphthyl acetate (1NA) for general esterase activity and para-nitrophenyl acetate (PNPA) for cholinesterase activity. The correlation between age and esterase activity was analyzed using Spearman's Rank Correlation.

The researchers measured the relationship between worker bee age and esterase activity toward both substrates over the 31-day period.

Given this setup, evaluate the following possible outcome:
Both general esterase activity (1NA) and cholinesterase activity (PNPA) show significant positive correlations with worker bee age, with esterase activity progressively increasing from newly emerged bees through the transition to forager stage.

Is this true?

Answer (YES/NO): YES